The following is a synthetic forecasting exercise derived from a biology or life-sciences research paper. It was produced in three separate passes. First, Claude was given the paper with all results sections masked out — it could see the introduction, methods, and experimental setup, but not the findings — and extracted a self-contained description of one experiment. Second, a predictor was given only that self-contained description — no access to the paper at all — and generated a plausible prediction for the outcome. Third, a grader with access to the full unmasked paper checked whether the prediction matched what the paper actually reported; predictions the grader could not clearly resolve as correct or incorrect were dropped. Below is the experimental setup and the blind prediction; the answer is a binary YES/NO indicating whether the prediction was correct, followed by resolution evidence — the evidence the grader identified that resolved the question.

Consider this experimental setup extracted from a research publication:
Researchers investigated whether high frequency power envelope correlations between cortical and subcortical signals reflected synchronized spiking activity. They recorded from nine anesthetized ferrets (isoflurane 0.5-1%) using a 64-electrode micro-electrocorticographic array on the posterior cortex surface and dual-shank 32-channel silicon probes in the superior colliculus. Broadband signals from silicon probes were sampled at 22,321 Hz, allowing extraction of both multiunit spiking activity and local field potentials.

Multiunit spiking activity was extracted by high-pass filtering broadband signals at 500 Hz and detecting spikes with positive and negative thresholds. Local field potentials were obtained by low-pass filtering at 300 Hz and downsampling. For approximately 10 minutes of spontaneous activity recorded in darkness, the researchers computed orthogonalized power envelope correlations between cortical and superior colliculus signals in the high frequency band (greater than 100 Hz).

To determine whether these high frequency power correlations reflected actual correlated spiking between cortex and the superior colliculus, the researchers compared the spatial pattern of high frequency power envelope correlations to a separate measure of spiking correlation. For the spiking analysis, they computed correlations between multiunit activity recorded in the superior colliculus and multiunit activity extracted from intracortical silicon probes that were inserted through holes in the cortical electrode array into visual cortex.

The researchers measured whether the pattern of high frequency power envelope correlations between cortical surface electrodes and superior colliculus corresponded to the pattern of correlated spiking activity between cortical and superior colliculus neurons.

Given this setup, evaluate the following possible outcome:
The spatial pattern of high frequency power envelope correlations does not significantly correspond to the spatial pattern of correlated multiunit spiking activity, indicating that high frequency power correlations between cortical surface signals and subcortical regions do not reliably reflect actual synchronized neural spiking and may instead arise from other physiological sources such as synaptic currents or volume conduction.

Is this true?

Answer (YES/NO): NO